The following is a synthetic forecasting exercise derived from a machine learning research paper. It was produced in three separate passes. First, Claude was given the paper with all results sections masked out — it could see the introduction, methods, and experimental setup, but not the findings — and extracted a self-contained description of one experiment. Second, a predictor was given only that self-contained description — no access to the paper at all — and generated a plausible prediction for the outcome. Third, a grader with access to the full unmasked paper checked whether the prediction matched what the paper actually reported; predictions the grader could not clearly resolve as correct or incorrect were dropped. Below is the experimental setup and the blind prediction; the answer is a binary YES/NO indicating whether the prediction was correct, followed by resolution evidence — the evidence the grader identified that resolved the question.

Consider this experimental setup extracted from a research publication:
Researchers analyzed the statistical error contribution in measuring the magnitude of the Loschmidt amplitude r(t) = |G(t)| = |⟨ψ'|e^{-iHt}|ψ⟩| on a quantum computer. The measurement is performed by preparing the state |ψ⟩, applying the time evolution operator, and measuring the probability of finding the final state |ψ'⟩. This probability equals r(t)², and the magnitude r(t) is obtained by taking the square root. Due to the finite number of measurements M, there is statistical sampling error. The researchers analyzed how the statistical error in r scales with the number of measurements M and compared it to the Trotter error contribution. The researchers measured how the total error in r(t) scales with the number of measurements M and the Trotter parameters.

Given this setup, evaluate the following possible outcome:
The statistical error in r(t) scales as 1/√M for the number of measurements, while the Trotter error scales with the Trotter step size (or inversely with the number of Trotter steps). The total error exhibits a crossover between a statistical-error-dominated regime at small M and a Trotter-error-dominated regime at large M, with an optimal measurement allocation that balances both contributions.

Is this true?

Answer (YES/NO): YES